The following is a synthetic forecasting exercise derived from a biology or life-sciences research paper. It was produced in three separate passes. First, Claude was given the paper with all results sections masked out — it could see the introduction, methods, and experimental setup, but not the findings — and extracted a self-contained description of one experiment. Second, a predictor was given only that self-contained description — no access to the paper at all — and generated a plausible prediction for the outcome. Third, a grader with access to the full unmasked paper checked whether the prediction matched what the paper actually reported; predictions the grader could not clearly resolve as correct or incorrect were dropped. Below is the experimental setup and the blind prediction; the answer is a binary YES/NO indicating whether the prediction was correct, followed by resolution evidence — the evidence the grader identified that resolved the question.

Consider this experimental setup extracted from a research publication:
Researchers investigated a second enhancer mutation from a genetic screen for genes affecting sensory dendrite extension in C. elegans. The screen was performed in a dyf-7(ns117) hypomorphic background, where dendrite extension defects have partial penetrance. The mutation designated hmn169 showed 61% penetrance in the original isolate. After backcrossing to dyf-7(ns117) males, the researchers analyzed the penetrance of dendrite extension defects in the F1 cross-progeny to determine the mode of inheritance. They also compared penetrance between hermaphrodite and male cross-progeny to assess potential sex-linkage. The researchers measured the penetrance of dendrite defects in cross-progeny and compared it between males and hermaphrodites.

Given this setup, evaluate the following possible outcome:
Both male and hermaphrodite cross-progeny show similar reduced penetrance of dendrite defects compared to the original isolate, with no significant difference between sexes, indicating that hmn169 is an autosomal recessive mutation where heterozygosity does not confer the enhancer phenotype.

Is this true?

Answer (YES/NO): NO